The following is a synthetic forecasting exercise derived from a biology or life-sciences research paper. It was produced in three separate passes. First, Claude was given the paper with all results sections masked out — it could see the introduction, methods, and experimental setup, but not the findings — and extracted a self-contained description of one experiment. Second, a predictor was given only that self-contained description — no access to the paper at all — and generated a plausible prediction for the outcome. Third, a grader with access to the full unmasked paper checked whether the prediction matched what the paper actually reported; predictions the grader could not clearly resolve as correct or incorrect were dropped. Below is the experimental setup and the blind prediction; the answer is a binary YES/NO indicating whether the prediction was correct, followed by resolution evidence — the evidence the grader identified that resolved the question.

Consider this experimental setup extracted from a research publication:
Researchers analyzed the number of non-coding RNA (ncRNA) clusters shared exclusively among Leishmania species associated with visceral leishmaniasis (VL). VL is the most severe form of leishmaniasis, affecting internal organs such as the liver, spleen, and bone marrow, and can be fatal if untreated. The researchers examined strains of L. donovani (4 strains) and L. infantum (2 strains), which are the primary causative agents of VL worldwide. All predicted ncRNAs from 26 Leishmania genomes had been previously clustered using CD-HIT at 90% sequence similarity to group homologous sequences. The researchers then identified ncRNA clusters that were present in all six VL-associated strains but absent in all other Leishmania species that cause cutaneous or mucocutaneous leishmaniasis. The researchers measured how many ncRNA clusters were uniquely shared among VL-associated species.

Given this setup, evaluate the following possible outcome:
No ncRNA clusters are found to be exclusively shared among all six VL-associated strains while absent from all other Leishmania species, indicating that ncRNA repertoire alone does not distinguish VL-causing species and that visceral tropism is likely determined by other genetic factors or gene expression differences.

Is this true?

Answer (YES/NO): NO